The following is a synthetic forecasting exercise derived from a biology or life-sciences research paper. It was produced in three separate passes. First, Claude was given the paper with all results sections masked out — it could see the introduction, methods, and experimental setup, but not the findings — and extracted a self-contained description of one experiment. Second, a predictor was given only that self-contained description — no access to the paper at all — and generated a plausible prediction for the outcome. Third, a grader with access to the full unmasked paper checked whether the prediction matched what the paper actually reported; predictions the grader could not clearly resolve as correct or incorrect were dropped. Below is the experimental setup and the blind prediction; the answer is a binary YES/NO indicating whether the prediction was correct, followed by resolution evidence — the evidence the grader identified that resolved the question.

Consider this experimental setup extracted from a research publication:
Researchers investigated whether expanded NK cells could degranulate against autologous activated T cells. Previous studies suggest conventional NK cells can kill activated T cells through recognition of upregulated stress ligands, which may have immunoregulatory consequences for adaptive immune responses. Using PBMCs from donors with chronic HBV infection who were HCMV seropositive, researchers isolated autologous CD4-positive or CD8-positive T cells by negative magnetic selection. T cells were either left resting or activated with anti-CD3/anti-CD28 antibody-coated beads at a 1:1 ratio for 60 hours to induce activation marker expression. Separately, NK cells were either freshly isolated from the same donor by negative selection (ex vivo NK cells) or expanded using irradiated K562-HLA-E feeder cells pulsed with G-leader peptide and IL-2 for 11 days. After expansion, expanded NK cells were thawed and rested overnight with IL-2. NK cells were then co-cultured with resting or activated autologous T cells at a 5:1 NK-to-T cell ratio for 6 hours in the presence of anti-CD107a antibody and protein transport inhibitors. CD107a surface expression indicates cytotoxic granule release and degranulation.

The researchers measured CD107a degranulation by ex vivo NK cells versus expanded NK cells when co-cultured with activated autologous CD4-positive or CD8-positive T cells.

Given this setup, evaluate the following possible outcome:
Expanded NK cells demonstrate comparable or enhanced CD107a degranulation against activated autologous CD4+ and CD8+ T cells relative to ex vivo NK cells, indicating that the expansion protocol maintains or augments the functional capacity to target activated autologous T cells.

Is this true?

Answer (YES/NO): NO